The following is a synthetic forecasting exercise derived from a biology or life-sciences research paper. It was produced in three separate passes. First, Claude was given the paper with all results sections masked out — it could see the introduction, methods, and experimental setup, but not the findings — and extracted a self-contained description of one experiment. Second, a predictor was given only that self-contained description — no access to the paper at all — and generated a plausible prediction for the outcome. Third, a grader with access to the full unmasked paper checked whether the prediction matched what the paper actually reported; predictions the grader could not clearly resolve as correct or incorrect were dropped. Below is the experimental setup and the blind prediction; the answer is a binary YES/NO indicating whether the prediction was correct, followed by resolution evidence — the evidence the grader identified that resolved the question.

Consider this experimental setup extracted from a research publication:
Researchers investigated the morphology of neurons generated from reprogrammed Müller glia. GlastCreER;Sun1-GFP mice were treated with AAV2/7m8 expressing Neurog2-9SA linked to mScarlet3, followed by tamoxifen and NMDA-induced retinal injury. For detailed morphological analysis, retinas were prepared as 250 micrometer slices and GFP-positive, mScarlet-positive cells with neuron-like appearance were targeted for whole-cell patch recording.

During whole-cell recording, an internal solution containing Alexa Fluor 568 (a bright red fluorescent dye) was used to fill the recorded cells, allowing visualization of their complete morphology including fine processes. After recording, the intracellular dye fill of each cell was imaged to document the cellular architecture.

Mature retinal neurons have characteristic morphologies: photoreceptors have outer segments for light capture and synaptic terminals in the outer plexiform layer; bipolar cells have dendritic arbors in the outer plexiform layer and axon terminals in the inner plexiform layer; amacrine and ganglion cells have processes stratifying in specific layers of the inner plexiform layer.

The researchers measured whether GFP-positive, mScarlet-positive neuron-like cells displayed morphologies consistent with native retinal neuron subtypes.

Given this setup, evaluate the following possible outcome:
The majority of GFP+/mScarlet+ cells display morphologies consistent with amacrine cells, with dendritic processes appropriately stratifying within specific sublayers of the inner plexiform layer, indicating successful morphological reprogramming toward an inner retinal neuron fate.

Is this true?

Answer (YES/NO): NO